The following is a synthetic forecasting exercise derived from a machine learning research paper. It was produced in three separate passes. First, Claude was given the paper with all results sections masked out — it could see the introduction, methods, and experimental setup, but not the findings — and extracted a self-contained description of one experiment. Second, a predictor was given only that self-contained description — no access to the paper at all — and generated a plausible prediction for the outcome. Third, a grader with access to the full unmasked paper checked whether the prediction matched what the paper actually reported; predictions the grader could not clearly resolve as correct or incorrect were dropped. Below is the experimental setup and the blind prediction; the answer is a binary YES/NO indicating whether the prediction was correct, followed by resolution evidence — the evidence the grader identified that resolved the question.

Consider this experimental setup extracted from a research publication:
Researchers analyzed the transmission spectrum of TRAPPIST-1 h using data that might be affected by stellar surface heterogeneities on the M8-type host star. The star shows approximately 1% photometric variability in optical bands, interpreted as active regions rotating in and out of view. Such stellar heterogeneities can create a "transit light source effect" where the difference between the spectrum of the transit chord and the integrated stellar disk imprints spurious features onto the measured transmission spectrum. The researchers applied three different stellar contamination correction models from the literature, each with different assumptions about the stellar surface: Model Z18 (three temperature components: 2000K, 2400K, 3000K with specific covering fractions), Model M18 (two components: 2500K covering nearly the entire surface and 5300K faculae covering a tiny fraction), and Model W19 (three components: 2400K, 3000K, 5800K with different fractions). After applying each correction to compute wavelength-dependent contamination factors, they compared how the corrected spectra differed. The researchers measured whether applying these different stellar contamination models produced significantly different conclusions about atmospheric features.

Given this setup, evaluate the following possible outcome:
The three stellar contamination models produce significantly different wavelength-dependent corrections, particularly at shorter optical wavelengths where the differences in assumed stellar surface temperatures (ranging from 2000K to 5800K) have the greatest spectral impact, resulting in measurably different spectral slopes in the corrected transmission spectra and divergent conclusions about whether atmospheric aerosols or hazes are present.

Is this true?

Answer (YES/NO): NO